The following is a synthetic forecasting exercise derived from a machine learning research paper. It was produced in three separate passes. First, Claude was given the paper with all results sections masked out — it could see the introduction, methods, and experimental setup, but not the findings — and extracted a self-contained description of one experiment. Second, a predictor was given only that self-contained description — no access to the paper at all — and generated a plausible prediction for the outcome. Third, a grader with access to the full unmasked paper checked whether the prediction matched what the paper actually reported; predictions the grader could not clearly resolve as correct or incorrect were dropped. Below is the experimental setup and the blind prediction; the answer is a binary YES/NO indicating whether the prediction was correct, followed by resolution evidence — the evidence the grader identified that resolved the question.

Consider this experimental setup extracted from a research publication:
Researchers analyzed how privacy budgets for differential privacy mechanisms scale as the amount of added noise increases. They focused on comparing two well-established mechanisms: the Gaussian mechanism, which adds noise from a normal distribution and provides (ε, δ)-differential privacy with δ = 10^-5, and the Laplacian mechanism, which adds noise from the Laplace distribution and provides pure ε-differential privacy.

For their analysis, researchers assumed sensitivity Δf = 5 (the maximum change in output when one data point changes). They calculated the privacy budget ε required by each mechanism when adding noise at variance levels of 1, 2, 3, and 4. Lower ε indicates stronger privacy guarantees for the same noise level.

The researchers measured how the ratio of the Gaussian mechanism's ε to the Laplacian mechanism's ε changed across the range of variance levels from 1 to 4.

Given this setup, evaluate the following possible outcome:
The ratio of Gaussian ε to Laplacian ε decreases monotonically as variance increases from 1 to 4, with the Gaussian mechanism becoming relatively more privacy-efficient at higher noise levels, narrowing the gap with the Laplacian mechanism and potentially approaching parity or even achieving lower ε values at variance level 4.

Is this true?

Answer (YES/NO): NO